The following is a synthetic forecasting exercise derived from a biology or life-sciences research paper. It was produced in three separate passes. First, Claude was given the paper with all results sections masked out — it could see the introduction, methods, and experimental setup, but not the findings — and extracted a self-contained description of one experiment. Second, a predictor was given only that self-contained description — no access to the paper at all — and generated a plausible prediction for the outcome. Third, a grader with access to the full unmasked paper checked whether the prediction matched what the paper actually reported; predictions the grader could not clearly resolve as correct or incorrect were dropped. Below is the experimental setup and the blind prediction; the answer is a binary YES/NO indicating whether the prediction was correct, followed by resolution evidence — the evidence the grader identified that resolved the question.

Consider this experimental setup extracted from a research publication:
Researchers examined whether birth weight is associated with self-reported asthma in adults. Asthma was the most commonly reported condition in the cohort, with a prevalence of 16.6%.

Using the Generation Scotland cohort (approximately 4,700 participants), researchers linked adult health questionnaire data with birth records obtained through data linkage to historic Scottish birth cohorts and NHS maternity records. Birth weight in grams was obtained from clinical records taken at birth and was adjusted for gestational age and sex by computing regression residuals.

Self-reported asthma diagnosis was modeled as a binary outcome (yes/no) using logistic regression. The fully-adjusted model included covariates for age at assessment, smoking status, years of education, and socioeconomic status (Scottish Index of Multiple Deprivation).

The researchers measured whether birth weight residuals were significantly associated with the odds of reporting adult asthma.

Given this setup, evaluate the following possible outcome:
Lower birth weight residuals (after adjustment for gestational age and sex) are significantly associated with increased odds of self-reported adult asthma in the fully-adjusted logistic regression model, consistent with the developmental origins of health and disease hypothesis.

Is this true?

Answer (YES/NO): NO